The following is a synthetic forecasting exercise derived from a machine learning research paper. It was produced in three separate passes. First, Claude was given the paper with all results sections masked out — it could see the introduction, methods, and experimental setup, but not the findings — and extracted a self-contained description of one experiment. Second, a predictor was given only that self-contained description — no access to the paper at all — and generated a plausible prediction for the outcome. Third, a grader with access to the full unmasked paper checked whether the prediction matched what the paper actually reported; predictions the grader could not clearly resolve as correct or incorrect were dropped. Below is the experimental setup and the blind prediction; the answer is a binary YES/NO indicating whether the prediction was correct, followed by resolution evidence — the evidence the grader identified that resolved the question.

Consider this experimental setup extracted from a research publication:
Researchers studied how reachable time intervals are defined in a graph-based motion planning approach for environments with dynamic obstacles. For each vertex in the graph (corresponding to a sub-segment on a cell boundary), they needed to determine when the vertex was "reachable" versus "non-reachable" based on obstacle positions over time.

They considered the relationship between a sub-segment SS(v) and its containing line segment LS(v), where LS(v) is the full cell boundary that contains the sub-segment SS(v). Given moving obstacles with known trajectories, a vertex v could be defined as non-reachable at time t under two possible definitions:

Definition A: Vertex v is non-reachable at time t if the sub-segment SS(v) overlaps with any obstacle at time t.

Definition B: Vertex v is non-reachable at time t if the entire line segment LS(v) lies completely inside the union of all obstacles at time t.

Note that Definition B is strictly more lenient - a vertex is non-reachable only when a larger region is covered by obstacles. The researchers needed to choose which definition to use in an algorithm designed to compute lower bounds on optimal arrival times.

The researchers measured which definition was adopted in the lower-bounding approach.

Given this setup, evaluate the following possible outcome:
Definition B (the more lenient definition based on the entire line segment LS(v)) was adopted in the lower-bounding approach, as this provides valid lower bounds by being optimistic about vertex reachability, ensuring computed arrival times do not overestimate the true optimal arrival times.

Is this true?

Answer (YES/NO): YES